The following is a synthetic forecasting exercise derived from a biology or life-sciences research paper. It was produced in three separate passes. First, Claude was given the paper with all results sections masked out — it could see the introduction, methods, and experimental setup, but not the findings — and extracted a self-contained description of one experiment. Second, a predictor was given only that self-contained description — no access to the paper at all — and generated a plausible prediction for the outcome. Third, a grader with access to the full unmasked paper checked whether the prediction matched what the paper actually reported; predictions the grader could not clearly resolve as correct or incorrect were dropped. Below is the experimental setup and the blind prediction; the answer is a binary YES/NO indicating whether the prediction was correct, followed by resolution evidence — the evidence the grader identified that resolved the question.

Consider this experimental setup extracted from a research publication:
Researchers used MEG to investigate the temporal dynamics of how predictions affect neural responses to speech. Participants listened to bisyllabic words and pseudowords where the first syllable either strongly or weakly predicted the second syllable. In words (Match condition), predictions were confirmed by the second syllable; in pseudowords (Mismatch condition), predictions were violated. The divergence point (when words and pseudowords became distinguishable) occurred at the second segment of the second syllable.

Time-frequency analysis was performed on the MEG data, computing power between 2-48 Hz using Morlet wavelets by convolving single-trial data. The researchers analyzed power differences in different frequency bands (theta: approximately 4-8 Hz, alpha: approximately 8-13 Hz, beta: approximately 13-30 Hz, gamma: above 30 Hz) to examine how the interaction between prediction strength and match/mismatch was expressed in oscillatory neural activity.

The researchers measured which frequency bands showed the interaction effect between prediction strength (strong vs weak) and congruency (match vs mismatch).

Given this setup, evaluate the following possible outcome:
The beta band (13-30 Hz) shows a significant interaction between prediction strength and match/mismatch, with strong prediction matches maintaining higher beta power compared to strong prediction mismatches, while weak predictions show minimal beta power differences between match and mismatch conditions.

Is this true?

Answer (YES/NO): NO